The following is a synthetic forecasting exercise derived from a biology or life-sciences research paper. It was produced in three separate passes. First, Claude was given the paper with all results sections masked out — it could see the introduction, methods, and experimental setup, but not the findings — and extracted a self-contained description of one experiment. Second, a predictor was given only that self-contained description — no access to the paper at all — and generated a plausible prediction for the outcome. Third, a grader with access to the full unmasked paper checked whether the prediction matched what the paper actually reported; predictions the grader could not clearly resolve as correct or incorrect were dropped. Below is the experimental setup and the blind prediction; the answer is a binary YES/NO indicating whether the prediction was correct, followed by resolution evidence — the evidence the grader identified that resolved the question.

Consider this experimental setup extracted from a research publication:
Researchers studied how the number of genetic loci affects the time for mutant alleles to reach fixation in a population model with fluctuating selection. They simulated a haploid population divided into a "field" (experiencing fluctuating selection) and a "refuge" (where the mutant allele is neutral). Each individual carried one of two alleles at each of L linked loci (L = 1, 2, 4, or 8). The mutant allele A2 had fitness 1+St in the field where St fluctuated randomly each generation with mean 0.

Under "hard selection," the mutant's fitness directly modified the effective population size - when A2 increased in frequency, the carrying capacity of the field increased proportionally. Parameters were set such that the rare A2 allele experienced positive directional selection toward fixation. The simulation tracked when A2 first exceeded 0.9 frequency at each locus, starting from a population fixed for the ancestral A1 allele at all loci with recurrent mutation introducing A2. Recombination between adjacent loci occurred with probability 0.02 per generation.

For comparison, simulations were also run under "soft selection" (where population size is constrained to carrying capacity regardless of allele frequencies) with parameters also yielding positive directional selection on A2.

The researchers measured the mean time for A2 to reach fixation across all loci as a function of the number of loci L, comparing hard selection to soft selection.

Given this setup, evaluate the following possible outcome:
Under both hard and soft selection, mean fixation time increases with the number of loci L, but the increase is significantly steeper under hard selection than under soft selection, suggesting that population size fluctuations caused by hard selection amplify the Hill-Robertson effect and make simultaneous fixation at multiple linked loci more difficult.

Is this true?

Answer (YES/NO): NO